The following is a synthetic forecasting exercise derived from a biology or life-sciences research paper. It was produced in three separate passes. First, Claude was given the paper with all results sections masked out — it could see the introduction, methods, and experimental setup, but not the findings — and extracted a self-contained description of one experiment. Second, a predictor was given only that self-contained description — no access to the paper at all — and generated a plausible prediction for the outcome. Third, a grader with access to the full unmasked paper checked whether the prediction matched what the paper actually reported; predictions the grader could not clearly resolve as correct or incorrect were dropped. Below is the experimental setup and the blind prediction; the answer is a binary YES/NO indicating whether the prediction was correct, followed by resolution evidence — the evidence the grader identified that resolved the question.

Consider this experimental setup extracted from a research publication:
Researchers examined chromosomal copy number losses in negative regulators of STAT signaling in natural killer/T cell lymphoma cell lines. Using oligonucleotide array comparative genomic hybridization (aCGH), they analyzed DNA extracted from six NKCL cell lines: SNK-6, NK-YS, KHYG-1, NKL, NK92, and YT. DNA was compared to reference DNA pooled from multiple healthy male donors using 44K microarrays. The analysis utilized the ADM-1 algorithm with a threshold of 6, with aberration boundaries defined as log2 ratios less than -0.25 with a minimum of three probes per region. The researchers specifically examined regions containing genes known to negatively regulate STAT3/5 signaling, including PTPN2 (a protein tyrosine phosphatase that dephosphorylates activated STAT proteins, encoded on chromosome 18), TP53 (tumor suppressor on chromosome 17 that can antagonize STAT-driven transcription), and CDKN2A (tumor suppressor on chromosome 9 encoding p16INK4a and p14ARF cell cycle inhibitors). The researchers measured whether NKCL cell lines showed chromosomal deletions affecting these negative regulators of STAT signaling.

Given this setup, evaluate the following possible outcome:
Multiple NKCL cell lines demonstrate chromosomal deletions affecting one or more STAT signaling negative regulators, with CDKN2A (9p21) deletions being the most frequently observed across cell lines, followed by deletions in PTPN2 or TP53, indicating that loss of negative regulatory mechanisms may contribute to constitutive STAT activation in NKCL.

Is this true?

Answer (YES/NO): NO